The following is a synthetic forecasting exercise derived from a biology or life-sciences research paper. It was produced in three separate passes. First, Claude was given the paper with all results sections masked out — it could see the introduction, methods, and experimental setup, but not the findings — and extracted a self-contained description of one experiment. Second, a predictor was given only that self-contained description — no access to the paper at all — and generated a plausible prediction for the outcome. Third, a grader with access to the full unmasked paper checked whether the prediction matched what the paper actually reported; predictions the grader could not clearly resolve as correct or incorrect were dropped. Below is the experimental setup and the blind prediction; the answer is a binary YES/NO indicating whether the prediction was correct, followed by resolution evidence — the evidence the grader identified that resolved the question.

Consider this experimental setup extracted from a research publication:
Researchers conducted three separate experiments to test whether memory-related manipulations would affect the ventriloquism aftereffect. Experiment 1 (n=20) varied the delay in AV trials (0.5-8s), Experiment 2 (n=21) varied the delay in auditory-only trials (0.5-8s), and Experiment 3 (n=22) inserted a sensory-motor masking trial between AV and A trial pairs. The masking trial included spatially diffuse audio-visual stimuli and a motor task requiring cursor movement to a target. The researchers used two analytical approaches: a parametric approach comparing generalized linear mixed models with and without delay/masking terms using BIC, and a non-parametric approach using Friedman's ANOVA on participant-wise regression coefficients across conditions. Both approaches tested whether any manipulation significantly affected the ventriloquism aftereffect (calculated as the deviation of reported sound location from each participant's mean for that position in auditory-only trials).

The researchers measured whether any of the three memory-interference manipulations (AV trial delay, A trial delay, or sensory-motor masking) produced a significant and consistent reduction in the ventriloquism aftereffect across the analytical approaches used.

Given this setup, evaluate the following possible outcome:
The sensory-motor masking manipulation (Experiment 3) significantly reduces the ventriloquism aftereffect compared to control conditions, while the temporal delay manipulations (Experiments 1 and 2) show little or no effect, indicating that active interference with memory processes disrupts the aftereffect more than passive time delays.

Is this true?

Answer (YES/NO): NO